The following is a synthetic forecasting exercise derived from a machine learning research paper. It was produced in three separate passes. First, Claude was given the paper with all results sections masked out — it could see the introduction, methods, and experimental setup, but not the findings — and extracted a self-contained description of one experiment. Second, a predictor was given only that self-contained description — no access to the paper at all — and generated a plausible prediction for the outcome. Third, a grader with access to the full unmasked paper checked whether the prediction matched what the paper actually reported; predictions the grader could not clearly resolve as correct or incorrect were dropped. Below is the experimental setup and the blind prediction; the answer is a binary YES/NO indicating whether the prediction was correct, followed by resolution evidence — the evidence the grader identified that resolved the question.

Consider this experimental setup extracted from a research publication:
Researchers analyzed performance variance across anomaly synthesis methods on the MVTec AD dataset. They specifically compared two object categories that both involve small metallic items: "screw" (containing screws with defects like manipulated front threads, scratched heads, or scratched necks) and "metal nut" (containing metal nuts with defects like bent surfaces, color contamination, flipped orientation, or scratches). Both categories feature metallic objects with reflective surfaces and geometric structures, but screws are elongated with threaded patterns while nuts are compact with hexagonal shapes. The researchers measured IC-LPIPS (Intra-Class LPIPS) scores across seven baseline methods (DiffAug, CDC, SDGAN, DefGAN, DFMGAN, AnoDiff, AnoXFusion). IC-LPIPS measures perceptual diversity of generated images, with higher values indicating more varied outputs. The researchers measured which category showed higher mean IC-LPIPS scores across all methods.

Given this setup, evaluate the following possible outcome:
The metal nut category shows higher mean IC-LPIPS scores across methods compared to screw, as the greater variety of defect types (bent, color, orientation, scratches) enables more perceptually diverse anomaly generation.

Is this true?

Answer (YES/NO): YES